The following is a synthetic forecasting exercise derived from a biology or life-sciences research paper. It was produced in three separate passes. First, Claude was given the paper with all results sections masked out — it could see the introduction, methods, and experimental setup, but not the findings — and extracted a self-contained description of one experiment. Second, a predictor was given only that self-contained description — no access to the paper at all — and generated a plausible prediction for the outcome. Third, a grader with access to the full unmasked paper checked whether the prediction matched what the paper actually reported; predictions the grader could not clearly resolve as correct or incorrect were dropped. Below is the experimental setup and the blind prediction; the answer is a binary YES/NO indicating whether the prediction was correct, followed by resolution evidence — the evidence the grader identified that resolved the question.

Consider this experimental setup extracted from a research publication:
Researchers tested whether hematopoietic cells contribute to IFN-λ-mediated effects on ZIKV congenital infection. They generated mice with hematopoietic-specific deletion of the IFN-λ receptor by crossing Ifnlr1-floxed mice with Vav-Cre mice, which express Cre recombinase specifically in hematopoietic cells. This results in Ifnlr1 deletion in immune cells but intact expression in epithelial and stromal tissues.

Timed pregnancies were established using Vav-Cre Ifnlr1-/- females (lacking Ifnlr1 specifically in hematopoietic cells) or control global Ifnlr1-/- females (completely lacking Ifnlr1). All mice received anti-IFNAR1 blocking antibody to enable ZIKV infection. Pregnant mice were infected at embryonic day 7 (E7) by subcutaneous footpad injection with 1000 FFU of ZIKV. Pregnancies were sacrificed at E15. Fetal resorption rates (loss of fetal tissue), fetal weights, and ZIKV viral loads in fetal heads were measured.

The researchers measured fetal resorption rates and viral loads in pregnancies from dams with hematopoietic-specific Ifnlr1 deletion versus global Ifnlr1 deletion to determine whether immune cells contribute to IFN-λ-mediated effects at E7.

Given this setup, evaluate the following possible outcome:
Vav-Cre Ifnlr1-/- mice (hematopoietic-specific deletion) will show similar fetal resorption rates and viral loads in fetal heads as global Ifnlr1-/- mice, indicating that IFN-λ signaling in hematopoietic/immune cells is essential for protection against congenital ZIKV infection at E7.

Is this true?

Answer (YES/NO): NO